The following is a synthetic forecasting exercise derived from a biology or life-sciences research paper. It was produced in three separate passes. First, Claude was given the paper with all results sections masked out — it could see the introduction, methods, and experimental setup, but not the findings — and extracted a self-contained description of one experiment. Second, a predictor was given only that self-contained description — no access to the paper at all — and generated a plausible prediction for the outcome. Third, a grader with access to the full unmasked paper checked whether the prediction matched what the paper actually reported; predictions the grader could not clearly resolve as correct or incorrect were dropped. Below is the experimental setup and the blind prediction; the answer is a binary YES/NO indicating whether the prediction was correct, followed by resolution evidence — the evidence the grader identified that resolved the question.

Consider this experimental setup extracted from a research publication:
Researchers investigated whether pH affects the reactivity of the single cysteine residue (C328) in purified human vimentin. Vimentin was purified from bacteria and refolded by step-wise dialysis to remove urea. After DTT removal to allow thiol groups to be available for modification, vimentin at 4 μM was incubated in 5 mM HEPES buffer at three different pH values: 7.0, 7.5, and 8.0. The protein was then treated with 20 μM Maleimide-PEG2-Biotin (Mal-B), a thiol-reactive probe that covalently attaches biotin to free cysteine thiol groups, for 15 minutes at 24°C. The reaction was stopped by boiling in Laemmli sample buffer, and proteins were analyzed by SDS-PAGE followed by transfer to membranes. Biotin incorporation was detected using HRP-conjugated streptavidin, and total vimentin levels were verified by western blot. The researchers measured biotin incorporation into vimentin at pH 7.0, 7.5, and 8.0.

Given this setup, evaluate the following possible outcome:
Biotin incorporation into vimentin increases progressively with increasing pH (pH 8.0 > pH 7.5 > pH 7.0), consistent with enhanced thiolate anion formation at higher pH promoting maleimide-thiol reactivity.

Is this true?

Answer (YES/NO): YES